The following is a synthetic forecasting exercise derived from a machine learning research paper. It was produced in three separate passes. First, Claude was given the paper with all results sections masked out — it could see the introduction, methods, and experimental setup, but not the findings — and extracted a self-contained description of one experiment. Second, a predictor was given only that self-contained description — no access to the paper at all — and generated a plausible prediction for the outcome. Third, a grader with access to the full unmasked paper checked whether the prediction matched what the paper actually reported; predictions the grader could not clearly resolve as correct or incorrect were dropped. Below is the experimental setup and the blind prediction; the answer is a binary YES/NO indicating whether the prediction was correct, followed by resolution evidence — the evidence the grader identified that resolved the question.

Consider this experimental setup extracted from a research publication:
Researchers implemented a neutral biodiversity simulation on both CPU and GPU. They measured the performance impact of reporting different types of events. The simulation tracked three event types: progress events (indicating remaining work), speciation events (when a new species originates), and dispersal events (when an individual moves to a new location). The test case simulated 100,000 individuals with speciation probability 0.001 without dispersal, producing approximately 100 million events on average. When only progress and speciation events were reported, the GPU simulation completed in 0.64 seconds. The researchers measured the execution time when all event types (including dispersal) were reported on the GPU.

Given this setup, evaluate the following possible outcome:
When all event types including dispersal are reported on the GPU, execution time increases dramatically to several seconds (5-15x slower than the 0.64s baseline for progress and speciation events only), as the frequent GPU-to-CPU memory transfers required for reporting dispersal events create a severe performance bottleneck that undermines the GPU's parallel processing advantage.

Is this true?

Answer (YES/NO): NO